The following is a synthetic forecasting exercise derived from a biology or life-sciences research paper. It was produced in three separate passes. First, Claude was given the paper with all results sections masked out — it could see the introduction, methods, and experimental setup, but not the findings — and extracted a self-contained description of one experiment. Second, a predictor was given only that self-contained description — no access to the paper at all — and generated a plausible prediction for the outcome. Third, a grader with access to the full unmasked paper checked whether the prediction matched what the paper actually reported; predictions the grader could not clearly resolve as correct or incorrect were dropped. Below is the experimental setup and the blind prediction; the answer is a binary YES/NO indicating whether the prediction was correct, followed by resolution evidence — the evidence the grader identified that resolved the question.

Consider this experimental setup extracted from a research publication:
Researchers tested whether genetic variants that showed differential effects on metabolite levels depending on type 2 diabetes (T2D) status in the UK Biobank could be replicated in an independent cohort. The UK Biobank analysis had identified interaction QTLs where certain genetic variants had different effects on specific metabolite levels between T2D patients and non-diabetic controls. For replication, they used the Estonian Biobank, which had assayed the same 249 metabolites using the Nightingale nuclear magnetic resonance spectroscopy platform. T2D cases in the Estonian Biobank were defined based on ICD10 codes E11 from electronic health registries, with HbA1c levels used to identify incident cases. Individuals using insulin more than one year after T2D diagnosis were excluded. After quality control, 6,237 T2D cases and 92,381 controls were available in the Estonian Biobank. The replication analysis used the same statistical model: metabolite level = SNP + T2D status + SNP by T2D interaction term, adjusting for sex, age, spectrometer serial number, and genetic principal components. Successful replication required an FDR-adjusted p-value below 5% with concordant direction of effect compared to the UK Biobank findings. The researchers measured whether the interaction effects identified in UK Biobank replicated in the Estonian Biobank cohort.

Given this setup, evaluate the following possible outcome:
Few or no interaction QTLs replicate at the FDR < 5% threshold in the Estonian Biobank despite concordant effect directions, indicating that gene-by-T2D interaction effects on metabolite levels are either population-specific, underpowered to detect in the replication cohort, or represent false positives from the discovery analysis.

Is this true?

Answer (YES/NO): NO